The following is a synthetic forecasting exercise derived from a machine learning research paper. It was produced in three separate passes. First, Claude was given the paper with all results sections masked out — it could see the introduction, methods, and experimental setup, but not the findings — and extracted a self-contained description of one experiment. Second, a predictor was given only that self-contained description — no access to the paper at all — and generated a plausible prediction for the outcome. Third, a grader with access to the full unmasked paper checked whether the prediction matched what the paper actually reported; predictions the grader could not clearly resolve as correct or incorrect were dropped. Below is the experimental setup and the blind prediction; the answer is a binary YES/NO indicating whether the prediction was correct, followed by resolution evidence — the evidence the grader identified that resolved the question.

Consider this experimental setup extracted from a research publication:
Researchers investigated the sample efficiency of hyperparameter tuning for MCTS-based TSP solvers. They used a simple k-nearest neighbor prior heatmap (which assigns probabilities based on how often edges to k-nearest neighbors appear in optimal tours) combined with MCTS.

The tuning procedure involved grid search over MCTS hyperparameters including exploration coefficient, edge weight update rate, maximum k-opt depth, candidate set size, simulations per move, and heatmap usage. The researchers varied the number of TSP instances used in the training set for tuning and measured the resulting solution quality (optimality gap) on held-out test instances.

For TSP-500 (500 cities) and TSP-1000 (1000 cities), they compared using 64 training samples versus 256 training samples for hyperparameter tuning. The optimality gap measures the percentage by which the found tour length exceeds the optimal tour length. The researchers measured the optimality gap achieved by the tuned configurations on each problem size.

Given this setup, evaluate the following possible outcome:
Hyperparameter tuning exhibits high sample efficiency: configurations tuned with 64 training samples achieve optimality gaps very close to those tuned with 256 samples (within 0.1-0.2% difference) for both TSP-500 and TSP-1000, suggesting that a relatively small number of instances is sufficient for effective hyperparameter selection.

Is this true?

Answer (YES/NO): YES